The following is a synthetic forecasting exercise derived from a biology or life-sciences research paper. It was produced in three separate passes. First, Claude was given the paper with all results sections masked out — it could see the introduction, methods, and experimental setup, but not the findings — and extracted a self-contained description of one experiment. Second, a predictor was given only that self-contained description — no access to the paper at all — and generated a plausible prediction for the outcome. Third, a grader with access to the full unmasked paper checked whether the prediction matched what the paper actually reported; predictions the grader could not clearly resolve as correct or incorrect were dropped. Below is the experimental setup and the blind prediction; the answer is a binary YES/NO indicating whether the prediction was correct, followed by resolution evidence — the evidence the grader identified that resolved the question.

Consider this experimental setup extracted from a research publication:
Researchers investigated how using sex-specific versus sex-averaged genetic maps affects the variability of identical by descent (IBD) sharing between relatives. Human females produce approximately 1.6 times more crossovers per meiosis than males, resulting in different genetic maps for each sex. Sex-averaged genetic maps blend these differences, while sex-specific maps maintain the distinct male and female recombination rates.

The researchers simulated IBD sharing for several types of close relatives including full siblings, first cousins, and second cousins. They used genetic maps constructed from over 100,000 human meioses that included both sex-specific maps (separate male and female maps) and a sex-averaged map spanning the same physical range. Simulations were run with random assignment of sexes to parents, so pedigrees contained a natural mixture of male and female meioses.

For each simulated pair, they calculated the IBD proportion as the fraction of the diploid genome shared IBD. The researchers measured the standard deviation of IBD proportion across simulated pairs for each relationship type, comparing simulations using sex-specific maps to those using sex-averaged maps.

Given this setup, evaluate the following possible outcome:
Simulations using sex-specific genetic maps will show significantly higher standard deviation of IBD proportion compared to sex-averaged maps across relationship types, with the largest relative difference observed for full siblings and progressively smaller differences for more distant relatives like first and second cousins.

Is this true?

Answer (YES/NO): NO